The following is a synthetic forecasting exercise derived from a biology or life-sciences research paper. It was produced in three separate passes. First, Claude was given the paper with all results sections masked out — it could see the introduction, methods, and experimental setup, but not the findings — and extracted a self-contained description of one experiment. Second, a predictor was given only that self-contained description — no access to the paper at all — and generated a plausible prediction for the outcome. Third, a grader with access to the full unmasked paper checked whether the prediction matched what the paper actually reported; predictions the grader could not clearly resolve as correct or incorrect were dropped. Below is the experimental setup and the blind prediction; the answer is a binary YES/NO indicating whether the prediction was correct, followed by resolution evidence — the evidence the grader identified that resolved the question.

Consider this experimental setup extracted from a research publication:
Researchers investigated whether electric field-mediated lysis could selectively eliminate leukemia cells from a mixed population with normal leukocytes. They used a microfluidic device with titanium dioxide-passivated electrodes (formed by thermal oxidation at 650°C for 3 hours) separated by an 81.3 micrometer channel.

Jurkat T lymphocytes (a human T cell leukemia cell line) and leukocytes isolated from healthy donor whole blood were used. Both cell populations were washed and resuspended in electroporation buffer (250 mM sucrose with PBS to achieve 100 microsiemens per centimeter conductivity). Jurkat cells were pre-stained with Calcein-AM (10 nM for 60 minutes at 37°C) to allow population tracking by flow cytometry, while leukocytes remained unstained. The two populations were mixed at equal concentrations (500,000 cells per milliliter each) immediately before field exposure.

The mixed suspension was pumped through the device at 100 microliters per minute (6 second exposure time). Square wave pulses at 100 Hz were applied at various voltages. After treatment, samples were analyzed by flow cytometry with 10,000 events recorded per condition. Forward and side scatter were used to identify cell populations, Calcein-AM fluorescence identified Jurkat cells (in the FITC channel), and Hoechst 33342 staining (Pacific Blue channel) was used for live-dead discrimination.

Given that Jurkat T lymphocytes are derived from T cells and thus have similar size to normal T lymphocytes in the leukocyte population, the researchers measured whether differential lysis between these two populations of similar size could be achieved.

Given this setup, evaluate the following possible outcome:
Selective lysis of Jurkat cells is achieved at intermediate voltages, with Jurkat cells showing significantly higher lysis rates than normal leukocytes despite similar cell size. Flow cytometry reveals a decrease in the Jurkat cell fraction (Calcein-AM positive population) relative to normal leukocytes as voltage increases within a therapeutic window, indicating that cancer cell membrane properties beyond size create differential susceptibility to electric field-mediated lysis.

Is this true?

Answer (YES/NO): YES